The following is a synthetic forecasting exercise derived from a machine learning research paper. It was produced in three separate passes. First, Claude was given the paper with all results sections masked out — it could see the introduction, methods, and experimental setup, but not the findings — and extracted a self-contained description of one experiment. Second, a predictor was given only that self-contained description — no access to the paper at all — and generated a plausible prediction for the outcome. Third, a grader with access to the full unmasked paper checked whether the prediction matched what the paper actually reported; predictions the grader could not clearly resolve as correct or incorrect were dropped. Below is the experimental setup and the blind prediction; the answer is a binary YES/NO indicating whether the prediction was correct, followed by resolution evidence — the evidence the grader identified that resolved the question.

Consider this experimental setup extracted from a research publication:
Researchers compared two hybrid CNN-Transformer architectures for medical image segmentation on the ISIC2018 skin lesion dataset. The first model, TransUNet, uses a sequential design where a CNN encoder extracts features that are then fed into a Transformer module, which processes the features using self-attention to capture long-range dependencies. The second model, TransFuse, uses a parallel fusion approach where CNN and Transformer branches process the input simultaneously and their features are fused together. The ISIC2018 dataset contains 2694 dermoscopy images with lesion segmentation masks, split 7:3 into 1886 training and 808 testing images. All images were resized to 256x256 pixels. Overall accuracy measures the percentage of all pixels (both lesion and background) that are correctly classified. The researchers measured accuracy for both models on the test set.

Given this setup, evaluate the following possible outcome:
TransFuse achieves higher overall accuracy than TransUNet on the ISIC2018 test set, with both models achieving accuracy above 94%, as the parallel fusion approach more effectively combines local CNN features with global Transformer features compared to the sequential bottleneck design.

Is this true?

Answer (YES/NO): NO